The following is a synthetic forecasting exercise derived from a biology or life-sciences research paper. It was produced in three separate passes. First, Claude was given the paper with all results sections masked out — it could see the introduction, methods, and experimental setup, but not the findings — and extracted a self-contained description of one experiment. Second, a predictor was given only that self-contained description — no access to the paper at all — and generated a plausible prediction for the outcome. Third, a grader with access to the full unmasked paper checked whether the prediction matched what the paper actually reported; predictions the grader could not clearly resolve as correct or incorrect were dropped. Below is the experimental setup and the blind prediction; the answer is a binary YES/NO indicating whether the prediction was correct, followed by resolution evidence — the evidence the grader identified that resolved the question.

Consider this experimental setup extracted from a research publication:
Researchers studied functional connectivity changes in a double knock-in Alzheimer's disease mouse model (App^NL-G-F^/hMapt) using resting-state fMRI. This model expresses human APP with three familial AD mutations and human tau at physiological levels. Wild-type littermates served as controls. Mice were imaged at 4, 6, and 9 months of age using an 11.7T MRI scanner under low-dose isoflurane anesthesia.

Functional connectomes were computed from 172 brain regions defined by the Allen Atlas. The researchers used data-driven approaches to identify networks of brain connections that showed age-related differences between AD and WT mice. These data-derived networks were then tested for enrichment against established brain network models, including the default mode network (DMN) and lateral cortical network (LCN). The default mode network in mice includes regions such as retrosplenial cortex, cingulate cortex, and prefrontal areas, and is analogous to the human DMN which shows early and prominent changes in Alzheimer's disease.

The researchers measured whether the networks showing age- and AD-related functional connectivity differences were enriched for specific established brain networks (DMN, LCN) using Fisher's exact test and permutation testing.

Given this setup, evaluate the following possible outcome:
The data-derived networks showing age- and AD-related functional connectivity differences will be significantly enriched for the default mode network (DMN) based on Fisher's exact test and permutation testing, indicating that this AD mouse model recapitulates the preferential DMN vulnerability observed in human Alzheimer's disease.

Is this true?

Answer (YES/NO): YES